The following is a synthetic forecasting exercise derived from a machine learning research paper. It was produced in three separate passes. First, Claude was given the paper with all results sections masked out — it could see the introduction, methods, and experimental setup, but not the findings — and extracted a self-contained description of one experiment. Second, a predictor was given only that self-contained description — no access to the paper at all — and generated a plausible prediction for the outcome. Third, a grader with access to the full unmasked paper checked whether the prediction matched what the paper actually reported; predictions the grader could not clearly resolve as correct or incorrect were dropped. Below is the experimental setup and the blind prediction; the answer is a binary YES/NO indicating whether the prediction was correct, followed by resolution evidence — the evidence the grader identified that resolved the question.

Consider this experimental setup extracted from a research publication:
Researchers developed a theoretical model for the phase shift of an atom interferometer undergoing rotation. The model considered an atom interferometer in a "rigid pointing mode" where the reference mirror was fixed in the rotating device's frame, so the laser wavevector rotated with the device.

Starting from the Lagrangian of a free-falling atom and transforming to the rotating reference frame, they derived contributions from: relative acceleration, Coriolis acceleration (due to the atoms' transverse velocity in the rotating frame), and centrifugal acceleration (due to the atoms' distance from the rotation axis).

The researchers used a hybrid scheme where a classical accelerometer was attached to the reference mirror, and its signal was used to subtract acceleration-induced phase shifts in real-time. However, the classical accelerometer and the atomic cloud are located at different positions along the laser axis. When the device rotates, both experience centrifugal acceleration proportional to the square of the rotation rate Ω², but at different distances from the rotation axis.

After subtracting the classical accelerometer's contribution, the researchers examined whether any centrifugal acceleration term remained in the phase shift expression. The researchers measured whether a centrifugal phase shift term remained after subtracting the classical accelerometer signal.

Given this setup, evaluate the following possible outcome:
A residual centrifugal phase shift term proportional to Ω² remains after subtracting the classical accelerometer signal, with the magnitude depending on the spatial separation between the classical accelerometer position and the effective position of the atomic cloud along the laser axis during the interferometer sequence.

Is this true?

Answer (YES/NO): YES